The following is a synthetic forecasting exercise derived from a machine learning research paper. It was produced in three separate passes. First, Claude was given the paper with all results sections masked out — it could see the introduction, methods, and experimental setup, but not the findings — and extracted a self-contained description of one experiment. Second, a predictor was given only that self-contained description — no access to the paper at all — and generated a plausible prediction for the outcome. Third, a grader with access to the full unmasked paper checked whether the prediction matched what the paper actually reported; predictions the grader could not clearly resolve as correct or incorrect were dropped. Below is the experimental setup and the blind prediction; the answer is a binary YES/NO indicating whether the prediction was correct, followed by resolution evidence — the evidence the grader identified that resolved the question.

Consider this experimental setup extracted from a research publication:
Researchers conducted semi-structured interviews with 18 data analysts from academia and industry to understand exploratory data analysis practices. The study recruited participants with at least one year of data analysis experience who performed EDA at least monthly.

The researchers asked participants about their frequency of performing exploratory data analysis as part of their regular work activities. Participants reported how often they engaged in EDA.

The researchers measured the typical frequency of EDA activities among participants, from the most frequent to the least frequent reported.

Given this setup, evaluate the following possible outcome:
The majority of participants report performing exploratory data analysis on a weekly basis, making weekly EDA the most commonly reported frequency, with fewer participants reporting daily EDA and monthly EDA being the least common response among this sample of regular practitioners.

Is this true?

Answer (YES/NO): NO